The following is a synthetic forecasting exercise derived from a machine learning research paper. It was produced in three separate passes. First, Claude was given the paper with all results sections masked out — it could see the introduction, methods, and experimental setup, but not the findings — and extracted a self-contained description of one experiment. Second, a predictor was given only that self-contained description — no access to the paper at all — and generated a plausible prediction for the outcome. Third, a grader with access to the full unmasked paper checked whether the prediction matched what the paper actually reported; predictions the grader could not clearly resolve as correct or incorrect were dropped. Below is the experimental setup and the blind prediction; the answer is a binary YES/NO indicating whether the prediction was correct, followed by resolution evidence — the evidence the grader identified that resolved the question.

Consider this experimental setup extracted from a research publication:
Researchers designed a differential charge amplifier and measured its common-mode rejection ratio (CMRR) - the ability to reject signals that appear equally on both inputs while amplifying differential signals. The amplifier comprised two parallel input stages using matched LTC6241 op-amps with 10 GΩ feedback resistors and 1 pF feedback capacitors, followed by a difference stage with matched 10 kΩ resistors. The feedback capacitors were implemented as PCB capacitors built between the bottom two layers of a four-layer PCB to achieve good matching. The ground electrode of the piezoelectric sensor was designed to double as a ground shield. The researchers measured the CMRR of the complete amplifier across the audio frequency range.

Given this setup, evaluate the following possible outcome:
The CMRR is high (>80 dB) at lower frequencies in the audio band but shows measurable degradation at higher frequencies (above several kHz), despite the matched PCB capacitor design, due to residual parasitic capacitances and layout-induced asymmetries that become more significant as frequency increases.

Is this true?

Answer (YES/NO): NO